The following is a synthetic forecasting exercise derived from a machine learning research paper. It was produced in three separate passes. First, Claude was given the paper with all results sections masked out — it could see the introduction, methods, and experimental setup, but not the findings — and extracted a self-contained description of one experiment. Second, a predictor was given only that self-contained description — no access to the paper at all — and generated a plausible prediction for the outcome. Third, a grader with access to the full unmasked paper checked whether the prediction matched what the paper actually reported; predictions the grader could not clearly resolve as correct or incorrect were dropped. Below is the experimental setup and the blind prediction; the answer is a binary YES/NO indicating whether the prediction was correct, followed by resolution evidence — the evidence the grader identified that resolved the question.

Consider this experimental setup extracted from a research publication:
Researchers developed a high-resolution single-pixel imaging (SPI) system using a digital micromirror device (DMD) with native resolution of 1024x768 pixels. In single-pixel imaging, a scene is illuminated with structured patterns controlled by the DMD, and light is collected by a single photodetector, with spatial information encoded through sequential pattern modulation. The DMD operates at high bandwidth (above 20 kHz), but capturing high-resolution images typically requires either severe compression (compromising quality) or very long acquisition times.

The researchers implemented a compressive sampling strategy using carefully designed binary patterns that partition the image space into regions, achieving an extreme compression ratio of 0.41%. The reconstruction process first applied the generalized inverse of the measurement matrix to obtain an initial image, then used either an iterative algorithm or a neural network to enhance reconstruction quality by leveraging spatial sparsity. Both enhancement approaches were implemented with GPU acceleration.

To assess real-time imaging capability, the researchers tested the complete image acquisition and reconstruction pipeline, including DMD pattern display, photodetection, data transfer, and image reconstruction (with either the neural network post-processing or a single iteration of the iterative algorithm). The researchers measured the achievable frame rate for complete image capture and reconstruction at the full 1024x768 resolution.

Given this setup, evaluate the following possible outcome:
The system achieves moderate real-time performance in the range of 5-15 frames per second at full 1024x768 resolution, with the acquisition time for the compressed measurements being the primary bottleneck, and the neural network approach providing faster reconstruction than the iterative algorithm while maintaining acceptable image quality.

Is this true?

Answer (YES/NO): YES